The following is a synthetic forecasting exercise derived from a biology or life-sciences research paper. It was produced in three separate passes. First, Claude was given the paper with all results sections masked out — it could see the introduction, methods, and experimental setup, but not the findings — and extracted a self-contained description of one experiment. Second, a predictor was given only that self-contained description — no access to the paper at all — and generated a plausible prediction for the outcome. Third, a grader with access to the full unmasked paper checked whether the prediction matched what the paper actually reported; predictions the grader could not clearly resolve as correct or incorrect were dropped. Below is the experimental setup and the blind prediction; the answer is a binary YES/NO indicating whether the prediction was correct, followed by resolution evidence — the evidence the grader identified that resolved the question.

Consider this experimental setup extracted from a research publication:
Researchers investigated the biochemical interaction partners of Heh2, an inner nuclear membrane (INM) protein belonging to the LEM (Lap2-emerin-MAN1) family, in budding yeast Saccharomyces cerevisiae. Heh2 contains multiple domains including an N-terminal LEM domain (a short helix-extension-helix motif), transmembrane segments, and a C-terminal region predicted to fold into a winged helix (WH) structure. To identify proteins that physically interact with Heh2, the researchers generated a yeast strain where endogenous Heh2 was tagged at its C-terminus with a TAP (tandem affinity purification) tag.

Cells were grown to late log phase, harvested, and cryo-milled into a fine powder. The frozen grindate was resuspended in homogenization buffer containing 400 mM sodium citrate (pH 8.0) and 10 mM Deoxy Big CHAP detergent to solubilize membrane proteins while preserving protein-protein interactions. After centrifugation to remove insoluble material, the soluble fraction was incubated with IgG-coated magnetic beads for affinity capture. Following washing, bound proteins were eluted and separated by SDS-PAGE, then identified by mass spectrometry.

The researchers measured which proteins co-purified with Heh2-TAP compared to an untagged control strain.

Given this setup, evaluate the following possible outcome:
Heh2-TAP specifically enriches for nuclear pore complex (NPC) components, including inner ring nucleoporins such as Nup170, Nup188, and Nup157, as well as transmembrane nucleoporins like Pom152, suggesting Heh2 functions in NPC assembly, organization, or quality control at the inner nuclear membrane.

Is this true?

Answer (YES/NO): YES